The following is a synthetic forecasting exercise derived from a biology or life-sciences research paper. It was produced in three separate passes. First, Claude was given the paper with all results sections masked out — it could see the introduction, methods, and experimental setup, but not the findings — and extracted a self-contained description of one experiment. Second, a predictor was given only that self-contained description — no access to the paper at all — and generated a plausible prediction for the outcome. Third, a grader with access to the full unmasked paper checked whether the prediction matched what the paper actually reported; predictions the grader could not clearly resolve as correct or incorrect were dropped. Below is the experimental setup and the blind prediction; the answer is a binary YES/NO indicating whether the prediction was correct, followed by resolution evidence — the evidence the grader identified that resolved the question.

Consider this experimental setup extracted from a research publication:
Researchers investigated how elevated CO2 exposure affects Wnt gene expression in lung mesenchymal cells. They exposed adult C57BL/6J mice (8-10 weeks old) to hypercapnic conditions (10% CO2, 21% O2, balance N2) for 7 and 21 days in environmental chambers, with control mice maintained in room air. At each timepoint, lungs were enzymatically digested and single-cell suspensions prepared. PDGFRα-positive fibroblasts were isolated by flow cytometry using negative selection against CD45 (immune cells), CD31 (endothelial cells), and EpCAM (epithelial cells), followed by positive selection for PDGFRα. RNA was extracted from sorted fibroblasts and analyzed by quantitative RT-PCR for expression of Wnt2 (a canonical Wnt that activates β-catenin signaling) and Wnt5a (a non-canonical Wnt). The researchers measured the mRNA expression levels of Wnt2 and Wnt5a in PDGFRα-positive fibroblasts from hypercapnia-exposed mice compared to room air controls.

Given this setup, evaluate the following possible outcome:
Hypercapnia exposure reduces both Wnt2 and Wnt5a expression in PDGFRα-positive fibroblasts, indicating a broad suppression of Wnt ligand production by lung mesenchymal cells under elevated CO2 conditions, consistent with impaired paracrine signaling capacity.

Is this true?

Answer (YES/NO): NO